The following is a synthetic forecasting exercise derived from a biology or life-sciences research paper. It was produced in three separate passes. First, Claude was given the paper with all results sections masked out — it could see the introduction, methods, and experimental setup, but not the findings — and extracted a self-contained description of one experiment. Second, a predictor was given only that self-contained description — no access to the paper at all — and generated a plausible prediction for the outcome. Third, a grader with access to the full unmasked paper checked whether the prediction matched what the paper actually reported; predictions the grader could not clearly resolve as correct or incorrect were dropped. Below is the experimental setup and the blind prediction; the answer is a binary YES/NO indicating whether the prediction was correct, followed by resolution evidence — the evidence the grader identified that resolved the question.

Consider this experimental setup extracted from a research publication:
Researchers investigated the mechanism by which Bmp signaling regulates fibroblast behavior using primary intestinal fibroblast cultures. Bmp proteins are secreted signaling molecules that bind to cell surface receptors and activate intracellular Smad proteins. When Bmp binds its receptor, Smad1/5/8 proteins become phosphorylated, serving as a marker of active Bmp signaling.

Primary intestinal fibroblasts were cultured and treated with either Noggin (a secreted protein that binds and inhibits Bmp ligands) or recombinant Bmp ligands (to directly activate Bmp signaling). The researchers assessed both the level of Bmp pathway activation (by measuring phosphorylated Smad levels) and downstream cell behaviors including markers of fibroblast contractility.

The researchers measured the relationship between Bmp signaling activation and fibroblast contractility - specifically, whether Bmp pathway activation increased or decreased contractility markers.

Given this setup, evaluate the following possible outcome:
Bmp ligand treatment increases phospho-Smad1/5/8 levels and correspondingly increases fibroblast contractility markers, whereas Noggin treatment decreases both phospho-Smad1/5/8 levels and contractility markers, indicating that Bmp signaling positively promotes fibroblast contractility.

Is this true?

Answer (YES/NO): NO